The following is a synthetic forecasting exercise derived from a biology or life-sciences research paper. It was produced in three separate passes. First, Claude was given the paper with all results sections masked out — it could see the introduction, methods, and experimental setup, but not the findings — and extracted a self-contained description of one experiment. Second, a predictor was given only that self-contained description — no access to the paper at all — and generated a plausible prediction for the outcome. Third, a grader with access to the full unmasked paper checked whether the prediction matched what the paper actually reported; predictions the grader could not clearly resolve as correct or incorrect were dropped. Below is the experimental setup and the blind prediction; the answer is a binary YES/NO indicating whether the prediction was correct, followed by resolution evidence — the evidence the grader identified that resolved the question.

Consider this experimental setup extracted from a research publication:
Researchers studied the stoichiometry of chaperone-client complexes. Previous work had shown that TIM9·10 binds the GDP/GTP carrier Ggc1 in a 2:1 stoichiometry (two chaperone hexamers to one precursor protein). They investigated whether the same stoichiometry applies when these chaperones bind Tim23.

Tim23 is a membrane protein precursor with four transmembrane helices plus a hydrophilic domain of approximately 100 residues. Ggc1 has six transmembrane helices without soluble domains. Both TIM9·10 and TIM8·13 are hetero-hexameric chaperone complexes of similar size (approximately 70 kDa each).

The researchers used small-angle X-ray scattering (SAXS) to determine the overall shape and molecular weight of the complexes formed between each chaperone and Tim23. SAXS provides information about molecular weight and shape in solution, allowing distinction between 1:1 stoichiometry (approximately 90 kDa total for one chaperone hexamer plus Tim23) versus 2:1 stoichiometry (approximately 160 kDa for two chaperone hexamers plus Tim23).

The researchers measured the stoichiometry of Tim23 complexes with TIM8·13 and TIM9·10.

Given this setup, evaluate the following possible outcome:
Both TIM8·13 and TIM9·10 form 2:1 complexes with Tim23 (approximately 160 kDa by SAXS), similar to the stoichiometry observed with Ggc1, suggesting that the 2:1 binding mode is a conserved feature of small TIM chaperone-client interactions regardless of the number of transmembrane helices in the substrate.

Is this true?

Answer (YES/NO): NO